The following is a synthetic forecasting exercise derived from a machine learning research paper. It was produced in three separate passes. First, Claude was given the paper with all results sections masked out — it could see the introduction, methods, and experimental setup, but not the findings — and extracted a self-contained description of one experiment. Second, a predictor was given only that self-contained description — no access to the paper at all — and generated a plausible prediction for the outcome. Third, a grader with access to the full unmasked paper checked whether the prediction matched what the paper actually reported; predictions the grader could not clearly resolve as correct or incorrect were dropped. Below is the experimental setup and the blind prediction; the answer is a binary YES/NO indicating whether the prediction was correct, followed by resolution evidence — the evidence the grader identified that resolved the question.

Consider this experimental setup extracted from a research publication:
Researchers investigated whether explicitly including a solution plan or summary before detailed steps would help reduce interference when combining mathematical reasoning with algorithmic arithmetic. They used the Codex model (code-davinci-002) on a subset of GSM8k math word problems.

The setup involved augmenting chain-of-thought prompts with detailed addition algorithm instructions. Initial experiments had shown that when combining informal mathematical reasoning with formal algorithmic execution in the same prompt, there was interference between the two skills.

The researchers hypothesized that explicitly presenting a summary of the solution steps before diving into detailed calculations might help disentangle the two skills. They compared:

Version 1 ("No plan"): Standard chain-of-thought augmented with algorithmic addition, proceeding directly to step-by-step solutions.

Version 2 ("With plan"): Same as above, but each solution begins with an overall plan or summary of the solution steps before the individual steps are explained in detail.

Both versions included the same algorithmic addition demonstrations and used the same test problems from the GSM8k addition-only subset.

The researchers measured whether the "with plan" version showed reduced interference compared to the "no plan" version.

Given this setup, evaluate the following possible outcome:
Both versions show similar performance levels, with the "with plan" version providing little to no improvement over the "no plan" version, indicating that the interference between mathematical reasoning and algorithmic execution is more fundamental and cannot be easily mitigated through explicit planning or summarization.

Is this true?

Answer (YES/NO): NO